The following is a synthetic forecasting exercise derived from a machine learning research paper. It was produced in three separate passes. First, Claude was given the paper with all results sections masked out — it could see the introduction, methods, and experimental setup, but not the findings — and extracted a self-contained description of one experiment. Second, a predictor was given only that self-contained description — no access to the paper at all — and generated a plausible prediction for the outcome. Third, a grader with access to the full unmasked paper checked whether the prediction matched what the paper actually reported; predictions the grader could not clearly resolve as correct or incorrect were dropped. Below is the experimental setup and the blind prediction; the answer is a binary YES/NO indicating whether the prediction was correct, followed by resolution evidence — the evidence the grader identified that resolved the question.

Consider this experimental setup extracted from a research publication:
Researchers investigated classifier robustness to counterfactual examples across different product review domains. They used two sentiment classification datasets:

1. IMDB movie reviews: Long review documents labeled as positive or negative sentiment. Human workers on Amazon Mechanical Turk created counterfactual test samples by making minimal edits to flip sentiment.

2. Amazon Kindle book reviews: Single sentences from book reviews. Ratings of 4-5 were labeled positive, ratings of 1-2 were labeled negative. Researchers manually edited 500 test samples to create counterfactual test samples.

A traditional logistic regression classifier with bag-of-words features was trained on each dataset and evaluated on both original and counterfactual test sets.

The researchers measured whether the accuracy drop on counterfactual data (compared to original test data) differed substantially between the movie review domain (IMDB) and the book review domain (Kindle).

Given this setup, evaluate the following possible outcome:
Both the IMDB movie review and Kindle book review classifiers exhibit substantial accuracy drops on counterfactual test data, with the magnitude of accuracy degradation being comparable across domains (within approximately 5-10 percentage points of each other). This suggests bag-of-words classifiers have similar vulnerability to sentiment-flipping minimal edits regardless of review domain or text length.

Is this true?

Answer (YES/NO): NO